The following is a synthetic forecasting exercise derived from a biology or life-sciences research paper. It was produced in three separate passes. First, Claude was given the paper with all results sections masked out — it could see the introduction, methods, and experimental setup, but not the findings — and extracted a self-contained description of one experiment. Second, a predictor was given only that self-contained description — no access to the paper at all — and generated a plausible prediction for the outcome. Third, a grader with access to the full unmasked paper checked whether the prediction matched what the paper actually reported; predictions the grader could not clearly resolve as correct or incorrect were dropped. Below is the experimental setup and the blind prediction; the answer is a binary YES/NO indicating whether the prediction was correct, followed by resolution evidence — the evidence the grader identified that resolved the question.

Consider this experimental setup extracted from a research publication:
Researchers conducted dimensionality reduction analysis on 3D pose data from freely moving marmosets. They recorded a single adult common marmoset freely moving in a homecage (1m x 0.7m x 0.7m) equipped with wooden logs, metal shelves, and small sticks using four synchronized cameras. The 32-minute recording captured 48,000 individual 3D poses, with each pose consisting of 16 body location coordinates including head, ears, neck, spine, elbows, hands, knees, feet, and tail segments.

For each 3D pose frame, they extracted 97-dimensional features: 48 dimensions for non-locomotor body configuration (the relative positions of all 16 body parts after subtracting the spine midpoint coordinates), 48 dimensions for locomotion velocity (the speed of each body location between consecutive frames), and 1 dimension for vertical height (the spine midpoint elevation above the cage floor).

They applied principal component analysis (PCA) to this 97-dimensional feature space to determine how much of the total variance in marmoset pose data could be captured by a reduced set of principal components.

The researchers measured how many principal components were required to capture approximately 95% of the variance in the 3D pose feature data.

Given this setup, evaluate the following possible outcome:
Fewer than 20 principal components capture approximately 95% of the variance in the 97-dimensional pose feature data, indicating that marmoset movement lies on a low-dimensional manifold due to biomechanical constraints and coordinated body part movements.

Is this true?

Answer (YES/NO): NO